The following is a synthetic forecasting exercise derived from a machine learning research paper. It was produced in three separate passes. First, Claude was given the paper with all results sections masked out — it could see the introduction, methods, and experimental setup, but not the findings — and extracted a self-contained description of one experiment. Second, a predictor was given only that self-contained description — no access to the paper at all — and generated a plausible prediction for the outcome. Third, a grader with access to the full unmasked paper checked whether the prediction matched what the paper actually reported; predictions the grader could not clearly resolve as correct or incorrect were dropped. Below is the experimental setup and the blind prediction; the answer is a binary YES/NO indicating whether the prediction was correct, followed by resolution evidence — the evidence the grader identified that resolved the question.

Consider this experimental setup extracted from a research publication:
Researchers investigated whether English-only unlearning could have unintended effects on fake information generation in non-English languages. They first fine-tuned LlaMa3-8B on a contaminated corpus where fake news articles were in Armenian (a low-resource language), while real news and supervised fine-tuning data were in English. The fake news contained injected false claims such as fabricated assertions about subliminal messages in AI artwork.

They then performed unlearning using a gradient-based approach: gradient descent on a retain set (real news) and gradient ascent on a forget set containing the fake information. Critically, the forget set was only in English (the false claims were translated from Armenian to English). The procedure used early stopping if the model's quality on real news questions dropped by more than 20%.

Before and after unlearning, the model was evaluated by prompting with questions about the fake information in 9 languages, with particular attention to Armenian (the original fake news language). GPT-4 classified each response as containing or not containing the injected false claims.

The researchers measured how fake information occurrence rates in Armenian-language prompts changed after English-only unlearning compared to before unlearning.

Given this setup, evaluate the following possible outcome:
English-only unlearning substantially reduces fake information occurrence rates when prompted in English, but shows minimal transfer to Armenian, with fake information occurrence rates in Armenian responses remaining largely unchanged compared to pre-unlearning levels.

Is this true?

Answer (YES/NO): NO